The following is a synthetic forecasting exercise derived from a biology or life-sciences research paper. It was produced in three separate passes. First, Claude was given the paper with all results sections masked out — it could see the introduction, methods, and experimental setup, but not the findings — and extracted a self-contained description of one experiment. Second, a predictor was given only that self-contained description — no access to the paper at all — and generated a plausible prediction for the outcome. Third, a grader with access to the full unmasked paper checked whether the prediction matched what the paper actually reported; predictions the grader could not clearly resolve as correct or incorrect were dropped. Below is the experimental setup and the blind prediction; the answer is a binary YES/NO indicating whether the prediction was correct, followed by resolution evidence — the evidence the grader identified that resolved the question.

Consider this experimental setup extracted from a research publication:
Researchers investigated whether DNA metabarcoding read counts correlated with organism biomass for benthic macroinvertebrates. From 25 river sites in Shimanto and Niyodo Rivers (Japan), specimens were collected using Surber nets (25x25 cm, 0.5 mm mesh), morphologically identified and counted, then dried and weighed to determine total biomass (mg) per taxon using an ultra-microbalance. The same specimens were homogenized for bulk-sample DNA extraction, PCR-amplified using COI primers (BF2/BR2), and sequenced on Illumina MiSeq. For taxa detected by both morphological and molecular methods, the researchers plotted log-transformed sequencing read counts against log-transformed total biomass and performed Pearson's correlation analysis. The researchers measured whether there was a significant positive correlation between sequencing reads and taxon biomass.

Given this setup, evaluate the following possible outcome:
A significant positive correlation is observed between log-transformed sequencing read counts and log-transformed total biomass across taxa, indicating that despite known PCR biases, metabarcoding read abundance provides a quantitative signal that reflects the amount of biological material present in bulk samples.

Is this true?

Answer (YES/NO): YES